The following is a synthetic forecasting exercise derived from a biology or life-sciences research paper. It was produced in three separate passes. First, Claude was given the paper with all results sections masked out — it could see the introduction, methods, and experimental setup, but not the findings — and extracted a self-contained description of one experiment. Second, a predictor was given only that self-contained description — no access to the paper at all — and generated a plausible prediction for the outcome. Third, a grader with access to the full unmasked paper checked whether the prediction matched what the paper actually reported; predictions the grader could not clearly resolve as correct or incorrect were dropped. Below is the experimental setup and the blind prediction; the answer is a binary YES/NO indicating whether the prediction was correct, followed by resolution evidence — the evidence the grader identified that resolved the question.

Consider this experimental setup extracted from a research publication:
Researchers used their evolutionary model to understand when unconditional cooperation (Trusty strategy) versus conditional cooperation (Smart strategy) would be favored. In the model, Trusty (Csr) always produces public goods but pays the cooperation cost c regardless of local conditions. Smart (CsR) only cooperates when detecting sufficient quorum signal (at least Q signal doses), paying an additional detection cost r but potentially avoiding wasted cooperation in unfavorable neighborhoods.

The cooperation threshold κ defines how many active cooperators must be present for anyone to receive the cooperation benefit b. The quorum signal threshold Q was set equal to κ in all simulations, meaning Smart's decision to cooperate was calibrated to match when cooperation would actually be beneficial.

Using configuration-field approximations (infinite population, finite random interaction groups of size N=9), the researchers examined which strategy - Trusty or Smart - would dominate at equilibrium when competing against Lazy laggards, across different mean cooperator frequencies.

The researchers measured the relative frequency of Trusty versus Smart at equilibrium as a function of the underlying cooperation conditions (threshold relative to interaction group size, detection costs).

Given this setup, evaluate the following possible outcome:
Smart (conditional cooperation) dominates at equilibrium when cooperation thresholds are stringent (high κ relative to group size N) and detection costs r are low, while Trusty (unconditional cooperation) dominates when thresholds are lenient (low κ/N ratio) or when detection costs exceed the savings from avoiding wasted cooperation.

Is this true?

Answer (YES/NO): NO